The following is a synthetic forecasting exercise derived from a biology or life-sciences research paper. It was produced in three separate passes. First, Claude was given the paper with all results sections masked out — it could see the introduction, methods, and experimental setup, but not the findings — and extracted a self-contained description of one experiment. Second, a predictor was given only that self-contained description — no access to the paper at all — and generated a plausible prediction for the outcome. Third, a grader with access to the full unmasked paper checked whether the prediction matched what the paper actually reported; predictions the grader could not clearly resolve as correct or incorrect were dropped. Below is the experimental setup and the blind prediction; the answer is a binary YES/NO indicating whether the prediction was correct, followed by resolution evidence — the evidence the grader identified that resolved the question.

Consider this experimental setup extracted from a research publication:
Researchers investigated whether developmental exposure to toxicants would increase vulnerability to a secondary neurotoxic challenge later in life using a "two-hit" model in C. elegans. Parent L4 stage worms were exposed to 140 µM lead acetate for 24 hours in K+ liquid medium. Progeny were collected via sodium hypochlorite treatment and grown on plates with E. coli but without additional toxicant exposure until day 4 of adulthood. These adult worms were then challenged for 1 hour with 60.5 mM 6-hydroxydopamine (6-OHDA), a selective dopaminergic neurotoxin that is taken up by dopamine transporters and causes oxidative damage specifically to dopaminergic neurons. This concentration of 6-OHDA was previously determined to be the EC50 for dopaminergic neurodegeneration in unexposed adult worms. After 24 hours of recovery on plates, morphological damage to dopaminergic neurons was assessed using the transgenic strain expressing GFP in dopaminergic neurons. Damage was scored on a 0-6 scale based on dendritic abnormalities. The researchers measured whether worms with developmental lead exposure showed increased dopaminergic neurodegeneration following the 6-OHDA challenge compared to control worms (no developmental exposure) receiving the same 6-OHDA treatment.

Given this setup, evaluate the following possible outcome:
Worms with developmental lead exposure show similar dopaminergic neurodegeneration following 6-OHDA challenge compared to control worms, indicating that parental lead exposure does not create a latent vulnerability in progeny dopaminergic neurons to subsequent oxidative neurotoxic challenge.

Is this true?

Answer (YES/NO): YES